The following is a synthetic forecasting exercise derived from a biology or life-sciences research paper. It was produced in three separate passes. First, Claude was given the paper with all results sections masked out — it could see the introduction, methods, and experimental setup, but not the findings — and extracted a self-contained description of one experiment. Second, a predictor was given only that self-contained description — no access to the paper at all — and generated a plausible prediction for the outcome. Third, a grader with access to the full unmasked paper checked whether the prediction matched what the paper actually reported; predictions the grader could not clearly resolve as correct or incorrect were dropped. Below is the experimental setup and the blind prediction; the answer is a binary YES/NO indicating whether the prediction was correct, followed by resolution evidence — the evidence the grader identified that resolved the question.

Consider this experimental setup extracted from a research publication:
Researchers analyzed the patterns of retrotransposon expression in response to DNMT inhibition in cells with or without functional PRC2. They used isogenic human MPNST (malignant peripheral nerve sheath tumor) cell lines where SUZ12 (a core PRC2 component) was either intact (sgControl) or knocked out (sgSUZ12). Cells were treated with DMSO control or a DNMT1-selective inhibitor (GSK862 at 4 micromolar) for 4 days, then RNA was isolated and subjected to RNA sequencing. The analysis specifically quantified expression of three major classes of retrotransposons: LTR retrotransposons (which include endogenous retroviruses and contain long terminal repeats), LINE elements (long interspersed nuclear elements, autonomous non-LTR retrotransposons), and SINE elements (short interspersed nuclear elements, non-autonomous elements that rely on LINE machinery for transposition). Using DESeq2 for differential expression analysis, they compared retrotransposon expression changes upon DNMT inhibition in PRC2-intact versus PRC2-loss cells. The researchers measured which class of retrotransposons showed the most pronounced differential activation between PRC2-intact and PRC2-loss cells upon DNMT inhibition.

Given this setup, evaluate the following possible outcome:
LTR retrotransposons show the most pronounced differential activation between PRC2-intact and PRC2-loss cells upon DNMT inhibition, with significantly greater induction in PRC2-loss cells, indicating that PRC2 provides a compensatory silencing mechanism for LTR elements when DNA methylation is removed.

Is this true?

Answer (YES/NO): YES